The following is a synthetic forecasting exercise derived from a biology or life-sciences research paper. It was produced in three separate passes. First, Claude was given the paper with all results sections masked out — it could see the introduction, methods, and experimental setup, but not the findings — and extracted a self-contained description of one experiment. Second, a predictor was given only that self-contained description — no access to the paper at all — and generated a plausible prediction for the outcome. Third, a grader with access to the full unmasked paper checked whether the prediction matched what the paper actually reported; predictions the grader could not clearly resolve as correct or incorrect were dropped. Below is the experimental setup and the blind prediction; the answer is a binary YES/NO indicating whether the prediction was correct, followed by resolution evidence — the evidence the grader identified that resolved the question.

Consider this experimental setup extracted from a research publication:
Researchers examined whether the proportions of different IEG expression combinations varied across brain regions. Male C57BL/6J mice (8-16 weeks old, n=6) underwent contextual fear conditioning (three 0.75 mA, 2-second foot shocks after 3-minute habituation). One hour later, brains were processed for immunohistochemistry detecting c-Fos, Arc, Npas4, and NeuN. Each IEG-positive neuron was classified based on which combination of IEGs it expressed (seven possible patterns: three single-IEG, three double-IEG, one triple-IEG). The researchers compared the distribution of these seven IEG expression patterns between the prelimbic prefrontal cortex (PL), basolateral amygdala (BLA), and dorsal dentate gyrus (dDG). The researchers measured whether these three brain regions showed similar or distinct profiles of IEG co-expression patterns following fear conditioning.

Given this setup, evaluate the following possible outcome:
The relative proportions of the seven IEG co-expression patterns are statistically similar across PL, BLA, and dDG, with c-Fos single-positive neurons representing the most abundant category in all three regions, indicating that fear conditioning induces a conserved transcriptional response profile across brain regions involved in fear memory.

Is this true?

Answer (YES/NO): NO